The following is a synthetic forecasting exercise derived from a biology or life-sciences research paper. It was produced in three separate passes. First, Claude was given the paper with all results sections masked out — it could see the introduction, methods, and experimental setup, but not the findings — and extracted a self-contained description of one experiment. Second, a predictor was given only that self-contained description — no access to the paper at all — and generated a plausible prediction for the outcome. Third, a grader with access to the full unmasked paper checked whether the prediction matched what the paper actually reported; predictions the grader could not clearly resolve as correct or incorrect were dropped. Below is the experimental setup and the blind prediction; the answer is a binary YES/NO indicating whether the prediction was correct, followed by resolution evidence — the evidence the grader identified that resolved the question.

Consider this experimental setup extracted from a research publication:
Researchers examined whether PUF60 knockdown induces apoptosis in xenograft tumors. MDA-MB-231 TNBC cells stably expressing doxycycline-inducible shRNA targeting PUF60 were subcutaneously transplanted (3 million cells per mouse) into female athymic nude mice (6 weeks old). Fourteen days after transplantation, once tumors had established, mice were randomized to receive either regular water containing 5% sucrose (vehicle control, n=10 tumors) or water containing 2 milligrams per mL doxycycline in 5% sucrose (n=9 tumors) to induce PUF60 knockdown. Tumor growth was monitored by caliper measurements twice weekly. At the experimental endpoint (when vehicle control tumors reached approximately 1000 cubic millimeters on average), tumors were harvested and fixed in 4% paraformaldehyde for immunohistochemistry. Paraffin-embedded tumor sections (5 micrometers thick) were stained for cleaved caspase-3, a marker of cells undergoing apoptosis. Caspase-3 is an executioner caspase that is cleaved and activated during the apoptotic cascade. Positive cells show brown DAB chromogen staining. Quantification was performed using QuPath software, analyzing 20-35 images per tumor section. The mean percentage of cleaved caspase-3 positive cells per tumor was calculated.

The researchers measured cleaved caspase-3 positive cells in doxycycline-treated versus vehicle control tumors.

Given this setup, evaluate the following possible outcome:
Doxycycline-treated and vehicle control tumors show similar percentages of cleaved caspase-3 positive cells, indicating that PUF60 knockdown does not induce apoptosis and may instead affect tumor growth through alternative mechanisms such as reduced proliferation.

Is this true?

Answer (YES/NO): NO